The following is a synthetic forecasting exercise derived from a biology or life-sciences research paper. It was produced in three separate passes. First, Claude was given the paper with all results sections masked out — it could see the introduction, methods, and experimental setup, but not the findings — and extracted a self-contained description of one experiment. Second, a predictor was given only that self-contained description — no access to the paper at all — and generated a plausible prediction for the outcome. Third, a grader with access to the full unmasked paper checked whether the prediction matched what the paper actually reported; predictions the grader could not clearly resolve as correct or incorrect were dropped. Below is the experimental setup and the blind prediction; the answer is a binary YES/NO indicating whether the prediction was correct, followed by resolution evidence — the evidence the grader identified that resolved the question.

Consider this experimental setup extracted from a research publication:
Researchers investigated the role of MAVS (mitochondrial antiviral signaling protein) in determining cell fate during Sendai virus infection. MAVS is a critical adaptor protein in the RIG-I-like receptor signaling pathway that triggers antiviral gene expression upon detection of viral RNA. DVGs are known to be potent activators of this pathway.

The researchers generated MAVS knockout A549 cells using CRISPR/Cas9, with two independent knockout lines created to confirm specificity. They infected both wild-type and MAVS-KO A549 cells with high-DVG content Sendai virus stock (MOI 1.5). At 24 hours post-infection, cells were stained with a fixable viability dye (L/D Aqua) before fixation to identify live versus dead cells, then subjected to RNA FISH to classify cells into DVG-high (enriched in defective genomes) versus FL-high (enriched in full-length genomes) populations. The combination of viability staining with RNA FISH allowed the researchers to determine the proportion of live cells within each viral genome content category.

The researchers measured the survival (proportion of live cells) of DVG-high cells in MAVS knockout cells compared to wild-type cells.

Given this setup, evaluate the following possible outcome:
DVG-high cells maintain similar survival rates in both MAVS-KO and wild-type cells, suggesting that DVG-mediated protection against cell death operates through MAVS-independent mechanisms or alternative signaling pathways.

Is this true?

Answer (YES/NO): NO